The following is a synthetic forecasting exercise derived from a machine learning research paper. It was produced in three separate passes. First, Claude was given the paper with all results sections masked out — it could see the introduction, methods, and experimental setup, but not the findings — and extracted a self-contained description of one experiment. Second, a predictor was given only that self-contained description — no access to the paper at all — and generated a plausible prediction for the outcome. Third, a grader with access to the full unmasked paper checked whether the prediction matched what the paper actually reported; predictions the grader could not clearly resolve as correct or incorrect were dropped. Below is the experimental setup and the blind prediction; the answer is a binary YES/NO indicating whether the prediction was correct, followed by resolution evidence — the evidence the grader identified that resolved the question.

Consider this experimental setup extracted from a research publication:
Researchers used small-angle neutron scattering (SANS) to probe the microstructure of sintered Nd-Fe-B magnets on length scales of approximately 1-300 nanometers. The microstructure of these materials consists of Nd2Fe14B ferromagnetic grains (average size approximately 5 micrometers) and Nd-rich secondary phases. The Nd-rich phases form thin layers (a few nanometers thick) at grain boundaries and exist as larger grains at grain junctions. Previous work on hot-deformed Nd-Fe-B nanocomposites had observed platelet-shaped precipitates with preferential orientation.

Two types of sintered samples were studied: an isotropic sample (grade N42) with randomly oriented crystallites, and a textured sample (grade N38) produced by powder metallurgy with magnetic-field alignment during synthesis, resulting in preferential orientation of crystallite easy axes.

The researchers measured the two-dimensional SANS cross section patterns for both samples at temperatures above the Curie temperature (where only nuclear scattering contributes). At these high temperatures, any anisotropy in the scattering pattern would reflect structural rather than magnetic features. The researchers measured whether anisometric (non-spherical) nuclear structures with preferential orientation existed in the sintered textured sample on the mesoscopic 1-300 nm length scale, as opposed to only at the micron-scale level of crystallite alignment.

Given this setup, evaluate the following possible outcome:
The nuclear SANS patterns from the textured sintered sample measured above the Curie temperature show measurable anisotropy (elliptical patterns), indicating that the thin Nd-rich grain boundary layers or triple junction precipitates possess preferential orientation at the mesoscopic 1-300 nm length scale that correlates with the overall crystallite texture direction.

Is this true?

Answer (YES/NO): NO